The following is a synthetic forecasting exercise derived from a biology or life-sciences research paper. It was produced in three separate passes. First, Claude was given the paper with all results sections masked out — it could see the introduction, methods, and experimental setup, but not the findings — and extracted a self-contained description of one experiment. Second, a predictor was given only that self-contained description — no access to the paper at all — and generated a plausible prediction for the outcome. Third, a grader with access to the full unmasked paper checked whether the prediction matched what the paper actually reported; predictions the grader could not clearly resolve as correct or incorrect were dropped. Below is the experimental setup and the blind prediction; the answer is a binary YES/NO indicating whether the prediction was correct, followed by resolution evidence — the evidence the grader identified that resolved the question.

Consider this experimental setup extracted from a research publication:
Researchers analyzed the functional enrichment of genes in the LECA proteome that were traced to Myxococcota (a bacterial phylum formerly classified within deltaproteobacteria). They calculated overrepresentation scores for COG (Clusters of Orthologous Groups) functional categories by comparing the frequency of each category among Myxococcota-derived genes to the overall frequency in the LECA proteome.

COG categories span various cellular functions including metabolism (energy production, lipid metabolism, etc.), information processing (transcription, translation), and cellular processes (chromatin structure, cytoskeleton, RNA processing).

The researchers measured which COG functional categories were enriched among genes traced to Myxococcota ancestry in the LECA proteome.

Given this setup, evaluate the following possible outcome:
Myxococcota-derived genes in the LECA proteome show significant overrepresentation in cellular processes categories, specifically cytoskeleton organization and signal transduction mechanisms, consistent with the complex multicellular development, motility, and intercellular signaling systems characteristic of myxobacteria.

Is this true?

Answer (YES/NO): NO